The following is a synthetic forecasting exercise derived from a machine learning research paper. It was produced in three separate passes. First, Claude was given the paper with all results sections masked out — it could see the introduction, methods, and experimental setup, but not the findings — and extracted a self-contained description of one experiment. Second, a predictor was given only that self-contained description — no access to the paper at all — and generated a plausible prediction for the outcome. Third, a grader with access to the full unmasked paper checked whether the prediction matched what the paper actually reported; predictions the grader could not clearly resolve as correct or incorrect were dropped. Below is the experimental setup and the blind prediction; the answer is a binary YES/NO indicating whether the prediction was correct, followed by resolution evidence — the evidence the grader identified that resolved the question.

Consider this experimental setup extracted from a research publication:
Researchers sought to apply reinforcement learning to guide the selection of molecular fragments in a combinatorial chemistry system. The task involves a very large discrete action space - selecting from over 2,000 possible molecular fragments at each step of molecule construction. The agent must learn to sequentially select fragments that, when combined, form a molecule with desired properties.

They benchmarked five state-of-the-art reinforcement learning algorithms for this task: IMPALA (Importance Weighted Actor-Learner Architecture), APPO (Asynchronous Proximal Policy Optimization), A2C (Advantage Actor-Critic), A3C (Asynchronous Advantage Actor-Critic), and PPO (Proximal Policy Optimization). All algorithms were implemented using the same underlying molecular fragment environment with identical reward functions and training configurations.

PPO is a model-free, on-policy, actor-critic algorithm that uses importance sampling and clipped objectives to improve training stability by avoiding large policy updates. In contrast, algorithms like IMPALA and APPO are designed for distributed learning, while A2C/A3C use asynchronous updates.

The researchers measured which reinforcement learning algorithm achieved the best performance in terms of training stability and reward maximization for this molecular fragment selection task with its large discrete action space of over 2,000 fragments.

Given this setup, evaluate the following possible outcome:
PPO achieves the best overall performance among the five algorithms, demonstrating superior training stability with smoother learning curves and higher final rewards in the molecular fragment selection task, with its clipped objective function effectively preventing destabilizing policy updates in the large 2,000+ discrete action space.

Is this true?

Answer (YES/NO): YES